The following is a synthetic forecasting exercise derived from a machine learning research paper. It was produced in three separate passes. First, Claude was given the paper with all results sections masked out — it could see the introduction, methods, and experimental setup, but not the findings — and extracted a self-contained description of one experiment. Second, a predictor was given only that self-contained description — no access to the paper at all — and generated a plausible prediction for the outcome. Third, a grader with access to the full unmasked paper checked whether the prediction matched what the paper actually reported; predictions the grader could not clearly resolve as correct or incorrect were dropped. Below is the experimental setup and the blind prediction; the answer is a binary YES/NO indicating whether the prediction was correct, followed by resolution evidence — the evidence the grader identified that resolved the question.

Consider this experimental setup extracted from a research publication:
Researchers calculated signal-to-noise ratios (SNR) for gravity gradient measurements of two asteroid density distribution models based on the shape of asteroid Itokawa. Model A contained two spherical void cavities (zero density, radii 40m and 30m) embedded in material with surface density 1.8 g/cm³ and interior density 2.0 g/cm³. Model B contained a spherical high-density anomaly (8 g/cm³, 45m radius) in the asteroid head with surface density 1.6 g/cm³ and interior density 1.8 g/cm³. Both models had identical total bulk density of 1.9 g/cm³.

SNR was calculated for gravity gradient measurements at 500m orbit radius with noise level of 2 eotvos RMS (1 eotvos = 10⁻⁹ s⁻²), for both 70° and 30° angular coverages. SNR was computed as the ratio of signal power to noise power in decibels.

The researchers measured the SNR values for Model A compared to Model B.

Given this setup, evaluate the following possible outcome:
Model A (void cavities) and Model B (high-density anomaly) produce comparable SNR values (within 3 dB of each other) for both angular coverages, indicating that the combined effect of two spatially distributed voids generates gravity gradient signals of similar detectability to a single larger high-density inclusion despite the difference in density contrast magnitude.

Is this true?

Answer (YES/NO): NO